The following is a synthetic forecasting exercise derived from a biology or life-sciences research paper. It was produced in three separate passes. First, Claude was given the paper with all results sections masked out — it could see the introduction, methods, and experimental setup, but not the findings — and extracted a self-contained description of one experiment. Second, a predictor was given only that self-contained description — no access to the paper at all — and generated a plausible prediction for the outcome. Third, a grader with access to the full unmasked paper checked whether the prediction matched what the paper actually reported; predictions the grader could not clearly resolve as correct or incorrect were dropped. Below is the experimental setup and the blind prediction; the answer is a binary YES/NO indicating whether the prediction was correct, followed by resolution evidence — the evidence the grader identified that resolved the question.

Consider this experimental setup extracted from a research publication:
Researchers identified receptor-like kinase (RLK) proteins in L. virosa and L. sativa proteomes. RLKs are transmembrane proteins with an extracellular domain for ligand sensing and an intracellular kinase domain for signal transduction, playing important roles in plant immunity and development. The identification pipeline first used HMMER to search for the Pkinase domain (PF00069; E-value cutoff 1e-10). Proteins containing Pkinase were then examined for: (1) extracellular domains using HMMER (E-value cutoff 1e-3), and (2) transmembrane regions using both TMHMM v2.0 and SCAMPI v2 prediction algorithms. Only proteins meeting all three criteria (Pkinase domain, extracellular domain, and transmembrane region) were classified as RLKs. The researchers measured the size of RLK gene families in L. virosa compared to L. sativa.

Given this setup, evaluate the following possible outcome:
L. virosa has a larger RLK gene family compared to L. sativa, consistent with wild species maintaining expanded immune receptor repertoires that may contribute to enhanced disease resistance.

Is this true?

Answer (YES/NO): NO